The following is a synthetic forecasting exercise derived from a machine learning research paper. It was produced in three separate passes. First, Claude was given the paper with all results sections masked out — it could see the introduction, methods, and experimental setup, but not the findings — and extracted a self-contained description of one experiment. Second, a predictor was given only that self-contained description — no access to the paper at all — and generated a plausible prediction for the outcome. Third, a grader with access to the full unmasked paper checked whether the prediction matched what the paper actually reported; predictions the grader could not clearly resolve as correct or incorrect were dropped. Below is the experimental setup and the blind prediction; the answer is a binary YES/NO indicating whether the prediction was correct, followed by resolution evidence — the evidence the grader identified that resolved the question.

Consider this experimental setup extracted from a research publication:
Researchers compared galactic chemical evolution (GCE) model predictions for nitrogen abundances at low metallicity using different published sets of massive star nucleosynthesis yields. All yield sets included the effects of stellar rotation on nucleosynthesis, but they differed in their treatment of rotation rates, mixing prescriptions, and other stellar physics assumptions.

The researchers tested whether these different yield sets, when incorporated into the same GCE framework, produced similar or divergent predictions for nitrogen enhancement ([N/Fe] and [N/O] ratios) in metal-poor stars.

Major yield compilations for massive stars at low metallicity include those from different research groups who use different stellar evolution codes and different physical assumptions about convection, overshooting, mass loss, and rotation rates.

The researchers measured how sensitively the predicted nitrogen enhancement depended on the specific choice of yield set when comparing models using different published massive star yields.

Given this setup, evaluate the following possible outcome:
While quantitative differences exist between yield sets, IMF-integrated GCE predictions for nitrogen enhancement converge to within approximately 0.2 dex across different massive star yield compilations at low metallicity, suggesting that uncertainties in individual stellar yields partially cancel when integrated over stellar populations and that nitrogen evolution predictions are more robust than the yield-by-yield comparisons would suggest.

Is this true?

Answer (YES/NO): NO